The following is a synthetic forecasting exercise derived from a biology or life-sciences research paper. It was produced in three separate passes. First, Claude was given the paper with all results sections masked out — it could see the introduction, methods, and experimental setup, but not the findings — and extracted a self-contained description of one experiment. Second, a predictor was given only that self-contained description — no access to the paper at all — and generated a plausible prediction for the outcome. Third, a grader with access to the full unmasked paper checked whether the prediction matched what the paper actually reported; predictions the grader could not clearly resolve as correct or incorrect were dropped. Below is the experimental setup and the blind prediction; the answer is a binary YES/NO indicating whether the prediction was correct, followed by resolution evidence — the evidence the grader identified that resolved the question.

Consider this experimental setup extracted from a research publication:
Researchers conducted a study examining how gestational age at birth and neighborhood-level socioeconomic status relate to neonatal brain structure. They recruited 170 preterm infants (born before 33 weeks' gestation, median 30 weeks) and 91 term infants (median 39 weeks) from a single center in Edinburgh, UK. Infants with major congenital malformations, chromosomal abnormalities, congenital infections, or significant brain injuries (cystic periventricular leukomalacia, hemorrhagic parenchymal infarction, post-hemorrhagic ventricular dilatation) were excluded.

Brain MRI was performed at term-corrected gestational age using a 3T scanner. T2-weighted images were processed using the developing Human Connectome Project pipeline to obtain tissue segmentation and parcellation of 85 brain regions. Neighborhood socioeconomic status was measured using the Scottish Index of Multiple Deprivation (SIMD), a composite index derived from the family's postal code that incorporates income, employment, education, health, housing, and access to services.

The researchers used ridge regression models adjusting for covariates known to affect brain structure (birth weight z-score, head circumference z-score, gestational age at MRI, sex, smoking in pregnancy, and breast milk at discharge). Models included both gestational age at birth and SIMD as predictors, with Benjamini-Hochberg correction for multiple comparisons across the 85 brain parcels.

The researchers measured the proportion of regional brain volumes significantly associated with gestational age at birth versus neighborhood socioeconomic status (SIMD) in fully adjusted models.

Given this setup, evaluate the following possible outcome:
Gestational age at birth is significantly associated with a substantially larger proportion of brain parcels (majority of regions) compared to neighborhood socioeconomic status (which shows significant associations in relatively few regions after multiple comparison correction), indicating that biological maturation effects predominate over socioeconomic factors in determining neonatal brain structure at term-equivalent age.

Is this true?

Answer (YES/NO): YES